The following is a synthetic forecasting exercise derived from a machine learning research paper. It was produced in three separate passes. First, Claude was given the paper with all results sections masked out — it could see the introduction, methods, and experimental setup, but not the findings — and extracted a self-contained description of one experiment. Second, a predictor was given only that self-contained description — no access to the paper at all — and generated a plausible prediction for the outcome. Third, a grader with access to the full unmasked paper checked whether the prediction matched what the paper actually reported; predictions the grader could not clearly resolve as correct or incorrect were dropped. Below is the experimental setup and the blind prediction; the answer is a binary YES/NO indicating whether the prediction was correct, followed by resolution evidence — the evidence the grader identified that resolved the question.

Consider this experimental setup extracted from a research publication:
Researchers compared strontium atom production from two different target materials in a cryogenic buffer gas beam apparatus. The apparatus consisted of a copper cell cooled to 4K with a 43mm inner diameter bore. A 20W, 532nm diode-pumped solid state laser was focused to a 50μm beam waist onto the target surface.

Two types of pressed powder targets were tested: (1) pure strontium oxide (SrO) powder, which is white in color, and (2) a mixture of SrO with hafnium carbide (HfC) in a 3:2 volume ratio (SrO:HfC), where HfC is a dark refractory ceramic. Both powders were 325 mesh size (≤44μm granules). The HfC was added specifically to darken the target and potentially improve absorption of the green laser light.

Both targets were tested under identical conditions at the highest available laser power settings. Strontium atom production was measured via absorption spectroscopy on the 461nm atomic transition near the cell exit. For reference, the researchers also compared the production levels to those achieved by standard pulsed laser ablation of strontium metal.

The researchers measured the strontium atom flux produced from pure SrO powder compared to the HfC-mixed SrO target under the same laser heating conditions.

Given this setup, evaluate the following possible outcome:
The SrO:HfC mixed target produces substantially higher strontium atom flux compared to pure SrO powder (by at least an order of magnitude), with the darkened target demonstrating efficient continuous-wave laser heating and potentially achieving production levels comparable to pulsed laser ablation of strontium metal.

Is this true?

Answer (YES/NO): YES